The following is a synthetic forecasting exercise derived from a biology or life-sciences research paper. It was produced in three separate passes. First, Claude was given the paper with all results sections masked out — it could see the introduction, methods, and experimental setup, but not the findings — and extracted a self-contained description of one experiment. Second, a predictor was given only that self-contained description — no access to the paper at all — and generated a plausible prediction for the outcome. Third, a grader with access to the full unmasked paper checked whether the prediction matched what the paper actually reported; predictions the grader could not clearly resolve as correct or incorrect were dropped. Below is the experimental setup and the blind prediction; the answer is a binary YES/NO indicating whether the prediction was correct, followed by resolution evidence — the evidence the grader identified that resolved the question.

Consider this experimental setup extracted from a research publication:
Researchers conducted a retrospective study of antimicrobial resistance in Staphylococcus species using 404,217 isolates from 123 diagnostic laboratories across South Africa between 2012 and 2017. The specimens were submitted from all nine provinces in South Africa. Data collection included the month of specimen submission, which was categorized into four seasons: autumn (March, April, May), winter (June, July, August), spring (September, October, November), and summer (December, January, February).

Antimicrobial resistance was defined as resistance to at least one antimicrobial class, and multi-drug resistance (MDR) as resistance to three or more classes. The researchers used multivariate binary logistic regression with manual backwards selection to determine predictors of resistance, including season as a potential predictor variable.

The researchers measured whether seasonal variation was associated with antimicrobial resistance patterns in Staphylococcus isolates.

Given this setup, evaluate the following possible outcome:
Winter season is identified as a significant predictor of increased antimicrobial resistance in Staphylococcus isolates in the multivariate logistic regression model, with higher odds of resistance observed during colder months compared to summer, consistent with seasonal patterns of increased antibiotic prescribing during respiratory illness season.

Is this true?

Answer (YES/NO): NO